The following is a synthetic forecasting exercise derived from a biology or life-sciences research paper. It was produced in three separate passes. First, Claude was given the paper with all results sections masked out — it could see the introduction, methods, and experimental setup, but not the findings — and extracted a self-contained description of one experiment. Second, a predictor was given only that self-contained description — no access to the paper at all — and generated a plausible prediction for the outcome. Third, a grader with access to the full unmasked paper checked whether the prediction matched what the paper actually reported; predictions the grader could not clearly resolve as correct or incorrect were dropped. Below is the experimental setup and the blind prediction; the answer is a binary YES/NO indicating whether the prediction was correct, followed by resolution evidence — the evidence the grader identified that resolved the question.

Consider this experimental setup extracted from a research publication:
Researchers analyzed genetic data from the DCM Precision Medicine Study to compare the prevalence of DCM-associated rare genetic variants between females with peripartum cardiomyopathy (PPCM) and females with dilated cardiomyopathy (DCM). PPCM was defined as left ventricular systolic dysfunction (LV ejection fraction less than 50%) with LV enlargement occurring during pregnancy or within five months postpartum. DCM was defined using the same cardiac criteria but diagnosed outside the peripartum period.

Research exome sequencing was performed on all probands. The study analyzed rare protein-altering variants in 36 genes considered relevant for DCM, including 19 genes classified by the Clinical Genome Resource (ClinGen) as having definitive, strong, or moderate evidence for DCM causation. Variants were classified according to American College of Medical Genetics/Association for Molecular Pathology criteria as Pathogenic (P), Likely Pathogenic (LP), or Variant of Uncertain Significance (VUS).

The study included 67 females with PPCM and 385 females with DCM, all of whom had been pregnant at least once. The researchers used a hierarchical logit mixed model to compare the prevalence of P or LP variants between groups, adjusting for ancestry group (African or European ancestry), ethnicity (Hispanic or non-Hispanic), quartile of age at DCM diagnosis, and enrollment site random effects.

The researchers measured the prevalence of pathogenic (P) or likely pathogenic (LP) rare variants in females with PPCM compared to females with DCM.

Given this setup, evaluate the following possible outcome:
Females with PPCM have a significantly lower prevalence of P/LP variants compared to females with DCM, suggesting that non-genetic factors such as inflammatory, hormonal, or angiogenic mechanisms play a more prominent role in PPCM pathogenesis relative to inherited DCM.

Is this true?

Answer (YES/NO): NO